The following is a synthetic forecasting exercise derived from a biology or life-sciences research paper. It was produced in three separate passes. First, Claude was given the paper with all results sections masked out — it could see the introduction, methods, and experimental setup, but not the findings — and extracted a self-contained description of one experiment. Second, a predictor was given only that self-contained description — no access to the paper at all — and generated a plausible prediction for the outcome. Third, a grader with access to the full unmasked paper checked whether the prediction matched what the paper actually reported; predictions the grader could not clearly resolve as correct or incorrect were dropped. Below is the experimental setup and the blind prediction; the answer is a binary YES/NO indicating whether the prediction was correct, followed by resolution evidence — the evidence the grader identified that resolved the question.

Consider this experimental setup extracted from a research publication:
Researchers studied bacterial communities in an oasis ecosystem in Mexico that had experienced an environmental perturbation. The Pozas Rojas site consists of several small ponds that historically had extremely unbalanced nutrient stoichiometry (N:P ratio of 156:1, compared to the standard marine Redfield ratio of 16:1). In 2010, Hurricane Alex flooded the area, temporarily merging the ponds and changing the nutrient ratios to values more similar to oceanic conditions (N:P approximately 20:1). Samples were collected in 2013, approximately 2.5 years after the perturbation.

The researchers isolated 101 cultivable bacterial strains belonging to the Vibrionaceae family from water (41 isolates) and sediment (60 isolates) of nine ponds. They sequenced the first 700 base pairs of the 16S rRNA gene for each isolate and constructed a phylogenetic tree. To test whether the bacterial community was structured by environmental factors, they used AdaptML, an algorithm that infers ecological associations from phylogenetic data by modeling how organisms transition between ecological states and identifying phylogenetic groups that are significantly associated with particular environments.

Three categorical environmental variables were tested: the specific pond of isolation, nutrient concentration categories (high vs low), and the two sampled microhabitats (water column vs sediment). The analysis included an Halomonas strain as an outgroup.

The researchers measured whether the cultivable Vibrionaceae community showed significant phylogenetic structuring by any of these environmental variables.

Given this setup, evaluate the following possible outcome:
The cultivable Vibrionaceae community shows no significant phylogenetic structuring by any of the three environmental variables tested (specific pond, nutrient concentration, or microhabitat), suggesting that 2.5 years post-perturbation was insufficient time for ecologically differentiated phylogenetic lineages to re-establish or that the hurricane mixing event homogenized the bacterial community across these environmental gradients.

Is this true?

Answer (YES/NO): NO